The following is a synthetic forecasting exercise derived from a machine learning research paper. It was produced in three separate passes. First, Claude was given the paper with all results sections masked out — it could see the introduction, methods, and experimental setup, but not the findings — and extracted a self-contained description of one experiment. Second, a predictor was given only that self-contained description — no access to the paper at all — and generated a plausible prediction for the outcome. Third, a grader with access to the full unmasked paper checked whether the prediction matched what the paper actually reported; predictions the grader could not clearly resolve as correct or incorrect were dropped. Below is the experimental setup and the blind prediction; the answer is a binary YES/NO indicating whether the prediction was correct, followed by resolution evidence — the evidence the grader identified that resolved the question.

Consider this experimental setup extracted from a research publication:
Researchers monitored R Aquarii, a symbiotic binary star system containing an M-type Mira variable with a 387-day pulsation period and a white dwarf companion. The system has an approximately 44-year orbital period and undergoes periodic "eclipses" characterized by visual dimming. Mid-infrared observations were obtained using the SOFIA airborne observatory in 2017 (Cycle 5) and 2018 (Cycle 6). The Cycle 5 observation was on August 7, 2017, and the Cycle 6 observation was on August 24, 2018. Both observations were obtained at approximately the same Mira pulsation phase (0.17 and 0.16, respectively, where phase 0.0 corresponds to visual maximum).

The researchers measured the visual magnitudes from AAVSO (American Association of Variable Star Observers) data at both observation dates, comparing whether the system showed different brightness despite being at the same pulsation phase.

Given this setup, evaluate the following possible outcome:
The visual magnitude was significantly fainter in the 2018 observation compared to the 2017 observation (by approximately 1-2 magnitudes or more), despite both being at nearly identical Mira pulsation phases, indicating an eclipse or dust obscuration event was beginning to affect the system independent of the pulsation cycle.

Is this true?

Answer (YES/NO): YES